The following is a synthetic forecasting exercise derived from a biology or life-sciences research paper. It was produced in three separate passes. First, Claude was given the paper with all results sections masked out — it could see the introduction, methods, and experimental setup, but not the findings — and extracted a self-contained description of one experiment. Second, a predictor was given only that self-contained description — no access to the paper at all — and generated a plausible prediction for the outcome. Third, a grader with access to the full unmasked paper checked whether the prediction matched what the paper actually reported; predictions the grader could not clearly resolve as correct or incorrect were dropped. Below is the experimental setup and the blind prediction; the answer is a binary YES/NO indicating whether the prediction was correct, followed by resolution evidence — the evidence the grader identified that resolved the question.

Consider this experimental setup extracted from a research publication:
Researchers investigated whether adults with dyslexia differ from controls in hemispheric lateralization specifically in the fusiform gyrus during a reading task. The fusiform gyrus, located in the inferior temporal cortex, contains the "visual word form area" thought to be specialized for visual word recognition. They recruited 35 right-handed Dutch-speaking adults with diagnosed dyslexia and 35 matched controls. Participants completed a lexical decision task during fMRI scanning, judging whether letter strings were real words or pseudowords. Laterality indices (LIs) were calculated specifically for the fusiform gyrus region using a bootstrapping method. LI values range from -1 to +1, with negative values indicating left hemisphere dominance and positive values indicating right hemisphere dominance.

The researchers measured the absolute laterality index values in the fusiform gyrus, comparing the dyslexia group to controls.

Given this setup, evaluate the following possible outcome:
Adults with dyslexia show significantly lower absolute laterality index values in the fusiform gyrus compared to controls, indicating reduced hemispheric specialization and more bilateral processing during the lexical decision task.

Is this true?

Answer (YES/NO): NO